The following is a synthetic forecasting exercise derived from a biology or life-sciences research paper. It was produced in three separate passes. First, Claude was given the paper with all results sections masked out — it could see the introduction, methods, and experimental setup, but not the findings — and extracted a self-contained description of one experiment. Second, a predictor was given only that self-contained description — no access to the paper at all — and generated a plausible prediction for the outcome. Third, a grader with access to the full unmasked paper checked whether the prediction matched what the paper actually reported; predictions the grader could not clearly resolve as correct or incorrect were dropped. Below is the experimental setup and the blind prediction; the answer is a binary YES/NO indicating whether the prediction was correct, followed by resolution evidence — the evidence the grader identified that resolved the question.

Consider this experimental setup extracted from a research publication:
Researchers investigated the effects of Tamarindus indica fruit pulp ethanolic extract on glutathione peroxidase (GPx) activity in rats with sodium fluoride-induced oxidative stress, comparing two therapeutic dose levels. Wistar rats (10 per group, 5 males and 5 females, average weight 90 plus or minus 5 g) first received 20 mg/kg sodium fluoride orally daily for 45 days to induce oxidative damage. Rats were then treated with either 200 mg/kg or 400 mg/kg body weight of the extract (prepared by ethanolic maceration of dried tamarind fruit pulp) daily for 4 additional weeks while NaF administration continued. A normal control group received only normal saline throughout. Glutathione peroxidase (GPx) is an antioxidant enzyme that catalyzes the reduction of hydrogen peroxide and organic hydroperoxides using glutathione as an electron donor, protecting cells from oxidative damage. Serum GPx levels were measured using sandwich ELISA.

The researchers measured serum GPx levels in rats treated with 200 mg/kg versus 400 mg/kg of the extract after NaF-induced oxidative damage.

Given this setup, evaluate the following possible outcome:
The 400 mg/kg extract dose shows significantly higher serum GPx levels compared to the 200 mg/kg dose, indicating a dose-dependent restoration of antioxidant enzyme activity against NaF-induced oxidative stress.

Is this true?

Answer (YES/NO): NO